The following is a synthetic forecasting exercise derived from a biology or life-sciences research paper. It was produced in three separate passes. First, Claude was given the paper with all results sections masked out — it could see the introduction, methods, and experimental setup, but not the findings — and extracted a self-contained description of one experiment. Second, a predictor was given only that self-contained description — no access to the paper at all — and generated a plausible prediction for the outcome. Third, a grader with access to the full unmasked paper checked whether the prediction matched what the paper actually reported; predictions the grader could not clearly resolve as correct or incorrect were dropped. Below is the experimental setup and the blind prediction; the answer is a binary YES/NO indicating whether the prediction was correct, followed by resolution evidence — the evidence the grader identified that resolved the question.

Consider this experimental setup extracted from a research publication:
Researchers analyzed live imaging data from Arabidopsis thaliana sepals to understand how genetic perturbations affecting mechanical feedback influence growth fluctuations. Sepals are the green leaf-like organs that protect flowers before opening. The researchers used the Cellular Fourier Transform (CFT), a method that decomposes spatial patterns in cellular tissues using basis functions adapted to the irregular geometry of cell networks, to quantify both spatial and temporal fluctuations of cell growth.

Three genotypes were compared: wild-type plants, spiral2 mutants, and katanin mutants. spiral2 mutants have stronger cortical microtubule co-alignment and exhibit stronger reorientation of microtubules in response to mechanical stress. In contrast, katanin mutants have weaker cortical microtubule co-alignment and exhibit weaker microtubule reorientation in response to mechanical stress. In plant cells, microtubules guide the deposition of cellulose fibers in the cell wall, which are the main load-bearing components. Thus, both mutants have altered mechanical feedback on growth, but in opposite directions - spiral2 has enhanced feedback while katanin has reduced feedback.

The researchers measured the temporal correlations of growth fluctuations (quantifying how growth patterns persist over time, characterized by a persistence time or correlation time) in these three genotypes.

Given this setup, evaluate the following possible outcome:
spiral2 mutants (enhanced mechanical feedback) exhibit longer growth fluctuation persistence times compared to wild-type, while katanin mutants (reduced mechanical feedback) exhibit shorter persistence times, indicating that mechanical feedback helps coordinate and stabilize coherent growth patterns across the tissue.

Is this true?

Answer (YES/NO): NO